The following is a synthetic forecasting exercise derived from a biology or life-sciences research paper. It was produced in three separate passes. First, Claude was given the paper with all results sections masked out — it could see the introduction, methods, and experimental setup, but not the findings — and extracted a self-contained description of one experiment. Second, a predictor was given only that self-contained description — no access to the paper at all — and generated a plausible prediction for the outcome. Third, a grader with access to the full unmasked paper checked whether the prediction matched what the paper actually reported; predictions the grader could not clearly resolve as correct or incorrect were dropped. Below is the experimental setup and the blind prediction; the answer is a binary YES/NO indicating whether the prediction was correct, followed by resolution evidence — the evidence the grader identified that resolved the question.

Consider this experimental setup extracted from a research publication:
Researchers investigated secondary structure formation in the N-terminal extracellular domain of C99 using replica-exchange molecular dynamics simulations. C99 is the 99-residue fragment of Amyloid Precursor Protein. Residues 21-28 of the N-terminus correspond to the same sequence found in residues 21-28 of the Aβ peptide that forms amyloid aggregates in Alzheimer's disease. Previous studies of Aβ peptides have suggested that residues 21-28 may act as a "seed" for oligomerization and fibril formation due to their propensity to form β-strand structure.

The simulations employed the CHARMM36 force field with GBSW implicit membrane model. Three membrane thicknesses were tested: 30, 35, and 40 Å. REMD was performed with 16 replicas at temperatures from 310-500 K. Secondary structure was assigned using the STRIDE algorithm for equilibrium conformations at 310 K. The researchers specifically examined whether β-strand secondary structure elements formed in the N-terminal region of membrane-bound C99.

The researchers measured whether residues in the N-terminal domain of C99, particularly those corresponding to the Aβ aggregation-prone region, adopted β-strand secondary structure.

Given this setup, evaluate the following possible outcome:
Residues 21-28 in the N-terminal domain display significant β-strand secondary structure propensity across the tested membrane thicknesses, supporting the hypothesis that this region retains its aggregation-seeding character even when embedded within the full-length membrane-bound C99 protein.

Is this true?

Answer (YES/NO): NO